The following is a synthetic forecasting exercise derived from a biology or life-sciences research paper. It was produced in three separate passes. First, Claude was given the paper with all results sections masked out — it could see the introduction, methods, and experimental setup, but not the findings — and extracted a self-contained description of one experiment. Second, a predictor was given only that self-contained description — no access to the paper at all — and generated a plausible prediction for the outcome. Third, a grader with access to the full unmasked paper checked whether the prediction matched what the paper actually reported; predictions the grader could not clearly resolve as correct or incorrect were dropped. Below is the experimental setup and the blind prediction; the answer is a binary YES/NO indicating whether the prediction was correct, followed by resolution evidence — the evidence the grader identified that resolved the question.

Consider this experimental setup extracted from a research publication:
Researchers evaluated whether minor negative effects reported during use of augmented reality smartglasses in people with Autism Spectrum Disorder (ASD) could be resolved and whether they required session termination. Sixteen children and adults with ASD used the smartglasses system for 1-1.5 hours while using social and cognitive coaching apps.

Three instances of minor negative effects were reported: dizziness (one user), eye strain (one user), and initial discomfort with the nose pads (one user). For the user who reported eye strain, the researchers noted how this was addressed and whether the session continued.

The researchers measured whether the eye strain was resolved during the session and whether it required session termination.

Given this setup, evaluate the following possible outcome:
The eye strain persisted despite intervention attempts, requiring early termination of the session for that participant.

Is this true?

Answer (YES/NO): NO